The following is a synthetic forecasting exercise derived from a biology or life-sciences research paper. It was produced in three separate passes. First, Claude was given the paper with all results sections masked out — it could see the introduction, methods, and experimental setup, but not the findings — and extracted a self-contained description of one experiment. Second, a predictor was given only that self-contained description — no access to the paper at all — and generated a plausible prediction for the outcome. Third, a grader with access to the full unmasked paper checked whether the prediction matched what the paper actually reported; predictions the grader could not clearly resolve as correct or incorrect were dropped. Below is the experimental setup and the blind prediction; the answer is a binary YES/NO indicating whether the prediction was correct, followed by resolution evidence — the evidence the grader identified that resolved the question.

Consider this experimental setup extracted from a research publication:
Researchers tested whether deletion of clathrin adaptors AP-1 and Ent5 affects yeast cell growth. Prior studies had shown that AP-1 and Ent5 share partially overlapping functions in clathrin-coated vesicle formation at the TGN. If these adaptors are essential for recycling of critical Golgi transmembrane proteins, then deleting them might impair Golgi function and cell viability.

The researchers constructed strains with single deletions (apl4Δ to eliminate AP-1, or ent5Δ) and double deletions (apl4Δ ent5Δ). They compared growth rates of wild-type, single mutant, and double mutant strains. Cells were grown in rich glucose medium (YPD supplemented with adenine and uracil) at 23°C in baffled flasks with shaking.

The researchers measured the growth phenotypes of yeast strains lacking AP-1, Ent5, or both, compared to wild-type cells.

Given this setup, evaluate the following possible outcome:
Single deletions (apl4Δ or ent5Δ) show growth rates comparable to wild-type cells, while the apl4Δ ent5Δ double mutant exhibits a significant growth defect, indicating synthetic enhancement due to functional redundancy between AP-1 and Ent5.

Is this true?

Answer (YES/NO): NO